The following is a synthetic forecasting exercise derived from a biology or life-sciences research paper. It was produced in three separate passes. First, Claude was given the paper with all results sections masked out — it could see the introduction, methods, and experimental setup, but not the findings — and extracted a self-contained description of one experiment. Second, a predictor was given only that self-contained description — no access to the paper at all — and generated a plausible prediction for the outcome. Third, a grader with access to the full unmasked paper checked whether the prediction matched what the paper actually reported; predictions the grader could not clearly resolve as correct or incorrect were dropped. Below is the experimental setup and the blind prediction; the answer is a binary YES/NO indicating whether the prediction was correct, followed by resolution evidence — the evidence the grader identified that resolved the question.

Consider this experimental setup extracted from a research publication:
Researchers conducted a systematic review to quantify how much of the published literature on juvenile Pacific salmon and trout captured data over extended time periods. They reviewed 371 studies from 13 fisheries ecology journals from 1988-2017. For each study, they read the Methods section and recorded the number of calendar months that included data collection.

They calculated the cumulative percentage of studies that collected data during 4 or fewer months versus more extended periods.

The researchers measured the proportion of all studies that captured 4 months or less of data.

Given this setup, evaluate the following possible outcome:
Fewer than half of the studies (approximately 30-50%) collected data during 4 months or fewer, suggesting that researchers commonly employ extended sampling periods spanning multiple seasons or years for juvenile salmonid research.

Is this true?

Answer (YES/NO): NO